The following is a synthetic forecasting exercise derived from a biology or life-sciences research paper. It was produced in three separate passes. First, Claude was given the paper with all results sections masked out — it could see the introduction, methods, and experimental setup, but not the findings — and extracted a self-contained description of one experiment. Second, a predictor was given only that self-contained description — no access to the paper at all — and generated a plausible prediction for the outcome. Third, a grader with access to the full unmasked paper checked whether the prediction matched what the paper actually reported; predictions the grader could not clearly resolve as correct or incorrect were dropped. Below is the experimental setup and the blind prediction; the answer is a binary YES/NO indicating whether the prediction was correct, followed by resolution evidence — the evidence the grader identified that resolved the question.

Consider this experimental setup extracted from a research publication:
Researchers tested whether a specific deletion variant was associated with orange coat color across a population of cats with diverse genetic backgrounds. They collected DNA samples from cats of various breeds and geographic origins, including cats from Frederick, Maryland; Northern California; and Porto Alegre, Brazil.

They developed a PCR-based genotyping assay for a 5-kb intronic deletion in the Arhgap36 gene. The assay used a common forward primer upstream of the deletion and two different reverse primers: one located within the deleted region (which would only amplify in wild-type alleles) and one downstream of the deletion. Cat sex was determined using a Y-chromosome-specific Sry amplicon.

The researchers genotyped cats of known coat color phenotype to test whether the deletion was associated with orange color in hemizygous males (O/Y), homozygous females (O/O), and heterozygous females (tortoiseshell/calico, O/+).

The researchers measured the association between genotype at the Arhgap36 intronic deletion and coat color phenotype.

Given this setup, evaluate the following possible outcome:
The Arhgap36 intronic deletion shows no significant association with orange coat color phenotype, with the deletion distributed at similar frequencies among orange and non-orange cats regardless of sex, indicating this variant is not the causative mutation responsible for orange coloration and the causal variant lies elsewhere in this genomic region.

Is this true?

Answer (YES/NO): NO